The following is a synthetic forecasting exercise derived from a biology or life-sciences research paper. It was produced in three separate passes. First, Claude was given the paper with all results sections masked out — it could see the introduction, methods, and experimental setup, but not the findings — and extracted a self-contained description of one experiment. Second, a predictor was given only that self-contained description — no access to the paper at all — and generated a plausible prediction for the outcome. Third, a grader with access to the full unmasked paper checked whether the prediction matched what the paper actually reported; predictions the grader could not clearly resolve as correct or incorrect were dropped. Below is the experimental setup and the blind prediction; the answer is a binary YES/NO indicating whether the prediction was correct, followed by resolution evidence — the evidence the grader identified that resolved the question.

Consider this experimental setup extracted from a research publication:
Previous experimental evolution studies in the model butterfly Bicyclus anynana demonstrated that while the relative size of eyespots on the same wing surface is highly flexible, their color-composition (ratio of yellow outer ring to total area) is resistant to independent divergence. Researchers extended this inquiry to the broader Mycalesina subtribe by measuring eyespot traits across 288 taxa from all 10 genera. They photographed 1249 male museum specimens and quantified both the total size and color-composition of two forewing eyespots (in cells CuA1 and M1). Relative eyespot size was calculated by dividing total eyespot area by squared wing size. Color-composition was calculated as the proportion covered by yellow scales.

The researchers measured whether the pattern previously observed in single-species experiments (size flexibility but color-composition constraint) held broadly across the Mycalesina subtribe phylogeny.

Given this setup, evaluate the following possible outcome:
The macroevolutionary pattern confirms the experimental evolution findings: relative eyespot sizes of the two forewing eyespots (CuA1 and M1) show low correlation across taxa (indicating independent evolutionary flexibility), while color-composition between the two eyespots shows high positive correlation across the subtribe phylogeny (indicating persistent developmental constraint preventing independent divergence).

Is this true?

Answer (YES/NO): NO